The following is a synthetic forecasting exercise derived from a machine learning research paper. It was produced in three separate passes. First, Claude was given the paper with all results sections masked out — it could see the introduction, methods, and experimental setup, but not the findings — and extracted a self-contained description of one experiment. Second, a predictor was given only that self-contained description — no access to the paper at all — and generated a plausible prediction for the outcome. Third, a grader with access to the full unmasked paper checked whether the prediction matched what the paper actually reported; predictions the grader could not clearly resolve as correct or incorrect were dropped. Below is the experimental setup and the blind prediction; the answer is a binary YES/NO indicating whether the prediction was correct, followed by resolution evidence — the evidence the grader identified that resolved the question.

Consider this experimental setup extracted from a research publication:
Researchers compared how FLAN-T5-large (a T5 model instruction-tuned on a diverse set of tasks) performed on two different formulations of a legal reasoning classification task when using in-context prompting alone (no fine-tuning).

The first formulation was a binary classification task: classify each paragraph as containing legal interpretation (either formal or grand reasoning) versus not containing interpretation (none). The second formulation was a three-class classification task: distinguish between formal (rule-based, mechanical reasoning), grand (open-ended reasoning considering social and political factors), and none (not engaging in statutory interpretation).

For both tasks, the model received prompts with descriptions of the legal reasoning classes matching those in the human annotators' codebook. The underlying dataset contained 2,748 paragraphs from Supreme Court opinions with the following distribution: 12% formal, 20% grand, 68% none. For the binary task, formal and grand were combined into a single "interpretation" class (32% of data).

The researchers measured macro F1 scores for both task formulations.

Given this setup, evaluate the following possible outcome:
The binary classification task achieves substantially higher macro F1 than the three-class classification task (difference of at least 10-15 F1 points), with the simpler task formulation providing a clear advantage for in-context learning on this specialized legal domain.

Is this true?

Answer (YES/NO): YES